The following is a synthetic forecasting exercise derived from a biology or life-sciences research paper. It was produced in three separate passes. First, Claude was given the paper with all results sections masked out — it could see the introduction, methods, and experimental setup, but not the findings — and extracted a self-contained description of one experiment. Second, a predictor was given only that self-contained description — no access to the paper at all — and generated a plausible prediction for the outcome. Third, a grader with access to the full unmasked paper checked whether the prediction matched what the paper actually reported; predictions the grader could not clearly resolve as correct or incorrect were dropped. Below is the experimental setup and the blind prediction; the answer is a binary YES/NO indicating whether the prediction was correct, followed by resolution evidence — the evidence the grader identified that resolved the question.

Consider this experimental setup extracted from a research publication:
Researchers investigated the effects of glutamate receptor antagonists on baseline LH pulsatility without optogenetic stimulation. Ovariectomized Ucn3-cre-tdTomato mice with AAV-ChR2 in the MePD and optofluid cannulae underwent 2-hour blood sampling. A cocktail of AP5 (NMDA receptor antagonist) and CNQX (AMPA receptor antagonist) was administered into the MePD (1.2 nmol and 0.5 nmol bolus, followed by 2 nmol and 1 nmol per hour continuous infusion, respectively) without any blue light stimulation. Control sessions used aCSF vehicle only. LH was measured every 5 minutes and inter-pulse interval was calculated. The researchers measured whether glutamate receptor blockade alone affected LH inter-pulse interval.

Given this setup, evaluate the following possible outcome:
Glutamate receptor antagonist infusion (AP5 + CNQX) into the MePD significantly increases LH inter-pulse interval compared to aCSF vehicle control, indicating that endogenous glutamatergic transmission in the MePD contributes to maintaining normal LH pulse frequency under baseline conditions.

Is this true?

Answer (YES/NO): NO